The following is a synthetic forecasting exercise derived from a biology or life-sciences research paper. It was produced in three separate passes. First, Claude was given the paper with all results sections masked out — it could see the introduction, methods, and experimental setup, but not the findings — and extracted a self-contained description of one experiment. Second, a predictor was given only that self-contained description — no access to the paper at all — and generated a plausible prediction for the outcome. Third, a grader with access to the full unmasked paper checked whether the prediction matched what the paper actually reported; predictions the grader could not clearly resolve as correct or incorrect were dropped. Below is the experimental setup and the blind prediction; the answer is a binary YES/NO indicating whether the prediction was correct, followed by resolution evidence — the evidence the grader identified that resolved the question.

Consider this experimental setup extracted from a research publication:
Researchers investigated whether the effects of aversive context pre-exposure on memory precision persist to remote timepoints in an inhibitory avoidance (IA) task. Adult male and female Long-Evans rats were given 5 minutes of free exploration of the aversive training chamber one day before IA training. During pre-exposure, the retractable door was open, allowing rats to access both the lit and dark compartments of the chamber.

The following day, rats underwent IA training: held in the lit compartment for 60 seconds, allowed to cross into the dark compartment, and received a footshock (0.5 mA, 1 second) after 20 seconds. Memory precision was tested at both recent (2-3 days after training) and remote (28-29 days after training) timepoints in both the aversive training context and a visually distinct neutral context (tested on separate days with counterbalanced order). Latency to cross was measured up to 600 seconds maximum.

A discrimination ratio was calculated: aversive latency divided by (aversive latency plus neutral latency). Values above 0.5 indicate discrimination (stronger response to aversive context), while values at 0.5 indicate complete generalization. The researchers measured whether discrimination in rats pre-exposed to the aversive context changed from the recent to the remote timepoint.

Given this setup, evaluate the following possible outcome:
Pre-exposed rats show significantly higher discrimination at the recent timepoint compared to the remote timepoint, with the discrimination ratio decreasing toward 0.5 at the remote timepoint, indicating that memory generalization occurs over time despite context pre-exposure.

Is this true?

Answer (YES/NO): NO